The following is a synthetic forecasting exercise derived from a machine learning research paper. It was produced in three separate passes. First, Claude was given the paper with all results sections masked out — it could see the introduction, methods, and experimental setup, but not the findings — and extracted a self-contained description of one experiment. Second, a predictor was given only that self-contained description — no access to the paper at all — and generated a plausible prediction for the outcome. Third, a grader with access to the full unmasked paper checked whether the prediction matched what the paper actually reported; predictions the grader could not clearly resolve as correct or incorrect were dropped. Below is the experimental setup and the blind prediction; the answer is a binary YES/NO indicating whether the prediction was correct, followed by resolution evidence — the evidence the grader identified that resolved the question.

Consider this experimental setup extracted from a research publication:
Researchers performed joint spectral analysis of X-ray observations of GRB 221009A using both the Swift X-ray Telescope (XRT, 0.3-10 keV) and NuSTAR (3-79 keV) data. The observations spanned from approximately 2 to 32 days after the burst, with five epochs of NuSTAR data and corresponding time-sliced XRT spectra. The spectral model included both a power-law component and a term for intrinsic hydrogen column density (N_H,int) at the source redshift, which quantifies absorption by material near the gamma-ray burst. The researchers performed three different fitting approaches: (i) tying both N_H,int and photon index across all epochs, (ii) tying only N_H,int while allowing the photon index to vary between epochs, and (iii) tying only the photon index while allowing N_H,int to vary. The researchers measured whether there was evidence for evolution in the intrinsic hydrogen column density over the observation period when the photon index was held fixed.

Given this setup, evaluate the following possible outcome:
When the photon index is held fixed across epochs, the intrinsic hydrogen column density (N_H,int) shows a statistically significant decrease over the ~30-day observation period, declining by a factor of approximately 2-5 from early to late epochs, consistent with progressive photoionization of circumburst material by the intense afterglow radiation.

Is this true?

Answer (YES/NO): NO